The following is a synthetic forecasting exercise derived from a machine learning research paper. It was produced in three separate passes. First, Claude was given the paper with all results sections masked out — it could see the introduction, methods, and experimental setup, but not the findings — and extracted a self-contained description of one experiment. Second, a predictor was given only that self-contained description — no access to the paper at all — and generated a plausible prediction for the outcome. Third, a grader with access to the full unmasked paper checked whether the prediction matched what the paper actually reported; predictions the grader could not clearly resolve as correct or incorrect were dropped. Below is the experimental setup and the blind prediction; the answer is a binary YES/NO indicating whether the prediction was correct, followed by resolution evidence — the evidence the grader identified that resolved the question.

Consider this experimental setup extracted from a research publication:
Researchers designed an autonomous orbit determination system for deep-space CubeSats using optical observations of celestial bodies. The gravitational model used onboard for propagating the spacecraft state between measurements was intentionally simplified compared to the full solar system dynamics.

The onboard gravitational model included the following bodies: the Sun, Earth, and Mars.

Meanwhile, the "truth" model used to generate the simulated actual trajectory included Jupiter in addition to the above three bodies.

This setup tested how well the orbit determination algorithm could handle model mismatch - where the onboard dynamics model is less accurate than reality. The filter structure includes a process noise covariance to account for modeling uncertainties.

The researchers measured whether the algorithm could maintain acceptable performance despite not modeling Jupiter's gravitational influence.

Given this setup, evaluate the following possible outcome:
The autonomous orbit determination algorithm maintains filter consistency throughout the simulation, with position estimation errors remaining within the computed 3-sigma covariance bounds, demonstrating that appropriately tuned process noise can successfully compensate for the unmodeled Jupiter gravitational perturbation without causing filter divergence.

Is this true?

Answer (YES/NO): YES